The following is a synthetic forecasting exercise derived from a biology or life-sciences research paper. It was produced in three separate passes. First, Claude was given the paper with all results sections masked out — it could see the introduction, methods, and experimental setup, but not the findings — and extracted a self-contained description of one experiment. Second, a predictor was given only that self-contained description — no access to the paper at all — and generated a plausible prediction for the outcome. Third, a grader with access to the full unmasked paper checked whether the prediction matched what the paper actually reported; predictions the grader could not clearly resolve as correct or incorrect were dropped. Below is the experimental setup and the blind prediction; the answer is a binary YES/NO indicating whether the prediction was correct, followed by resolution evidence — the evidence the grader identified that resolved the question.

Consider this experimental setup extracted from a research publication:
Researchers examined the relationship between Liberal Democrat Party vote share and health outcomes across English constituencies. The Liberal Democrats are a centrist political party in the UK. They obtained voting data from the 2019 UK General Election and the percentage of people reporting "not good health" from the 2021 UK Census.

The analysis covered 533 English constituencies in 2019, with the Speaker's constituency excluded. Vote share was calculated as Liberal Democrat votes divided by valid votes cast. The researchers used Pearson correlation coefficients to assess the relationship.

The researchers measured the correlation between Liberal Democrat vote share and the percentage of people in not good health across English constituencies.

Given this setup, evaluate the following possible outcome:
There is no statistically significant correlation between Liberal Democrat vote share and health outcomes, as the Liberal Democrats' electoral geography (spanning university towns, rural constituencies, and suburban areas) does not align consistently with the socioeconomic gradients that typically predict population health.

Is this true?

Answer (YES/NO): NO